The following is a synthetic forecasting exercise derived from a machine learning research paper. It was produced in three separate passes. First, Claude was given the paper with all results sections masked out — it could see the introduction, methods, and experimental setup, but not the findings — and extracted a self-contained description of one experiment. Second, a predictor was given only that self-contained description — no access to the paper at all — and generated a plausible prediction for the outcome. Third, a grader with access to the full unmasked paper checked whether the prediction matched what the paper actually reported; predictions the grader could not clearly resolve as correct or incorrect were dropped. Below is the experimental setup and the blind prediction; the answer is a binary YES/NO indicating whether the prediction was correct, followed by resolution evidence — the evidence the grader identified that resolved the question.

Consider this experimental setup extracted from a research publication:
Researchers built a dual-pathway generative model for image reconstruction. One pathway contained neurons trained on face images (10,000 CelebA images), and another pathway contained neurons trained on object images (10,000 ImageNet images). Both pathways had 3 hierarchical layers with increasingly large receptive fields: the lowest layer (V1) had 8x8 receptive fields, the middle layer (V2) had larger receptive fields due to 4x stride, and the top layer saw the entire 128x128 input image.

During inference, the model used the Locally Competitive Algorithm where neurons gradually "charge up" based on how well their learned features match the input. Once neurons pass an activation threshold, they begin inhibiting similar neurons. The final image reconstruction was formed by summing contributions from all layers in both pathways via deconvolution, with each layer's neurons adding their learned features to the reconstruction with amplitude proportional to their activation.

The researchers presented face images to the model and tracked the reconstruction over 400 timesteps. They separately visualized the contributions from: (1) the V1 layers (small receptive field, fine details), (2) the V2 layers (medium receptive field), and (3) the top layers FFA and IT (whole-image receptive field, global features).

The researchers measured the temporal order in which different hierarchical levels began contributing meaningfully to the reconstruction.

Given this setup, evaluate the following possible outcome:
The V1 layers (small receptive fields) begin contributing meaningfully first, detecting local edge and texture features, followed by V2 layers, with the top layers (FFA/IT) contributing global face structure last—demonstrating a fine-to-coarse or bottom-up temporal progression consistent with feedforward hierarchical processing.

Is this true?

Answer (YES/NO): NO